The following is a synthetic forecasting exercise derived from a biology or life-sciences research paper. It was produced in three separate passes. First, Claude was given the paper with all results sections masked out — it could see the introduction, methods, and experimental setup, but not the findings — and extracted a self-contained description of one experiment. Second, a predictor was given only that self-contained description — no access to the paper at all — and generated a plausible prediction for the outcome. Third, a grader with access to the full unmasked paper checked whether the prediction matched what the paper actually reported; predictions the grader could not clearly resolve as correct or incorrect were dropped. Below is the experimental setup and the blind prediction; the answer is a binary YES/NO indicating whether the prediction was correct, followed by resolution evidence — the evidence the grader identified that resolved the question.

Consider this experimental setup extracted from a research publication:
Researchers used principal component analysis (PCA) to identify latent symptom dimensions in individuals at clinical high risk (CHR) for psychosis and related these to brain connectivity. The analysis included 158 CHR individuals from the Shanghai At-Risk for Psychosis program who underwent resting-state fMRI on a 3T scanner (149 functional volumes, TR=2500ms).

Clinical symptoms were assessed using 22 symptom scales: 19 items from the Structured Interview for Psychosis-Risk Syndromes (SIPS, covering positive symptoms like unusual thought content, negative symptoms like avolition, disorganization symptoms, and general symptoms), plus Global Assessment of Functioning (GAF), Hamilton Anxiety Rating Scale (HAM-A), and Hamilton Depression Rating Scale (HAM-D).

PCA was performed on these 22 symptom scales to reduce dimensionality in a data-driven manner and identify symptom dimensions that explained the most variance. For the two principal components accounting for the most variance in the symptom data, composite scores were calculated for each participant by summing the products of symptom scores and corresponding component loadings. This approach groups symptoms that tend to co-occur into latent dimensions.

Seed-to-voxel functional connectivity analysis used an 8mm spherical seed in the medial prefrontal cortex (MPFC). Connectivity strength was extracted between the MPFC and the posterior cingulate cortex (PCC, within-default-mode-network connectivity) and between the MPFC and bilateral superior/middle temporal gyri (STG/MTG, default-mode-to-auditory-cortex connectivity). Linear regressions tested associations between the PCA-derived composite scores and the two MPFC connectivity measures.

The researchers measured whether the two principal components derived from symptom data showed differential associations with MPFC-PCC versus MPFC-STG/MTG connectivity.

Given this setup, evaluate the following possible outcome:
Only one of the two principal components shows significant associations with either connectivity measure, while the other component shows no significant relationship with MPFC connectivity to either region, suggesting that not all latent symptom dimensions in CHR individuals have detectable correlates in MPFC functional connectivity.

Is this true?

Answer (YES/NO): NO